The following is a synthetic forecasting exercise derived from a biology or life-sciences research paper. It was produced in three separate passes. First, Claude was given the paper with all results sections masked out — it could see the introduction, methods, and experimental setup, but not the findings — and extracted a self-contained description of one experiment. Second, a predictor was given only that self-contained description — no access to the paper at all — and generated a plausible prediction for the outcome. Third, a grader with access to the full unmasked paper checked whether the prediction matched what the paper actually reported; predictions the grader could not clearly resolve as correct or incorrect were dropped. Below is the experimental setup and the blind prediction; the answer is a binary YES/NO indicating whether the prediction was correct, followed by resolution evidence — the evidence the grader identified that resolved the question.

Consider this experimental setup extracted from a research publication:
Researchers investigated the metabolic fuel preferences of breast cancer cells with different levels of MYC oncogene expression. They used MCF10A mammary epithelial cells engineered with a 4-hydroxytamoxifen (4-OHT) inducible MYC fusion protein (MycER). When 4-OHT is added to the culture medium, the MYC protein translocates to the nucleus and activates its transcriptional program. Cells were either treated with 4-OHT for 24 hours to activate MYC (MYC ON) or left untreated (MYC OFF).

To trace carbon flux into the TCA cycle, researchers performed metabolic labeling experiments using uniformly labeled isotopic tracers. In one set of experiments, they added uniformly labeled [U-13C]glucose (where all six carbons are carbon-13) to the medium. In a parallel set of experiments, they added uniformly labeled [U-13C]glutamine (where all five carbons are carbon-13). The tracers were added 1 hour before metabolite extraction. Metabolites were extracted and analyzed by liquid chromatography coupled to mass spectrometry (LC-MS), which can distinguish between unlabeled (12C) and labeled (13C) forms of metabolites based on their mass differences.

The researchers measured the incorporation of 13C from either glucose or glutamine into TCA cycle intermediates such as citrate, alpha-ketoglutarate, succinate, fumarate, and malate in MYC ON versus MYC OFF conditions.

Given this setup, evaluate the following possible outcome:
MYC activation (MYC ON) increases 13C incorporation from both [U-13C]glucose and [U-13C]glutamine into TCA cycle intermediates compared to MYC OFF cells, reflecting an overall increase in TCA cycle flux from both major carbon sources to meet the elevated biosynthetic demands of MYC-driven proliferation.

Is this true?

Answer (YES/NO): NO